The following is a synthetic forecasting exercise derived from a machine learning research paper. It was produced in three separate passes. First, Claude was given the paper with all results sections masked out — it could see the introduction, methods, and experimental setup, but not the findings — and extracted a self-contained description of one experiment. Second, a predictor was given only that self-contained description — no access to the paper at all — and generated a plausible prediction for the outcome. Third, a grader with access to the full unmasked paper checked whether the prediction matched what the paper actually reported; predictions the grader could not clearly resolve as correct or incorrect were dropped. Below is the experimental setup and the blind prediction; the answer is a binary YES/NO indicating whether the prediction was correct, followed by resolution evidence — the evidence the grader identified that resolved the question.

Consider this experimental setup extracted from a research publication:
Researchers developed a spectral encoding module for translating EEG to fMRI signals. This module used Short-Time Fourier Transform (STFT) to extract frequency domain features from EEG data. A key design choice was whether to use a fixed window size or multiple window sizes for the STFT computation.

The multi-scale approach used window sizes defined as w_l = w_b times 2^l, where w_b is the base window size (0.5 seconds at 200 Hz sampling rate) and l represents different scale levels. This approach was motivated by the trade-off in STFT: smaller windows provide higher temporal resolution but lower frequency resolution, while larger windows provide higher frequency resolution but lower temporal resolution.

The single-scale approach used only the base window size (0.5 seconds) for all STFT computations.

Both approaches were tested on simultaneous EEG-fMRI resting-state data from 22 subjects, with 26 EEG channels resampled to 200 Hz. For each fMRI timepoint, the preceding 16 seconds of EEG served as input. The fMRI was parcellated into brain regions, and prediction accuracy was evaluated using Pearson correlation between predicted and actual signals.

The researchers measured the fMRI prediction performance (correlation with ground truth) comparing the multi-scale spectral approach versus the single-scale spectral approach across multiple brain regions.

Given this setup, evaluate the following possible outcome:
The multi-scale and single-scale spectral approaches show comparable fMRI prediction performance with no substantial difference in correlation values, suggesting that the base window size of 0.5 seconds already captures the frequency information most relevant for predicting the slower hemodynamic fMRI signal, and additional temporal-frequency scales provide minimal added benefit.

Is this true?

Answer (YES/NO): NO